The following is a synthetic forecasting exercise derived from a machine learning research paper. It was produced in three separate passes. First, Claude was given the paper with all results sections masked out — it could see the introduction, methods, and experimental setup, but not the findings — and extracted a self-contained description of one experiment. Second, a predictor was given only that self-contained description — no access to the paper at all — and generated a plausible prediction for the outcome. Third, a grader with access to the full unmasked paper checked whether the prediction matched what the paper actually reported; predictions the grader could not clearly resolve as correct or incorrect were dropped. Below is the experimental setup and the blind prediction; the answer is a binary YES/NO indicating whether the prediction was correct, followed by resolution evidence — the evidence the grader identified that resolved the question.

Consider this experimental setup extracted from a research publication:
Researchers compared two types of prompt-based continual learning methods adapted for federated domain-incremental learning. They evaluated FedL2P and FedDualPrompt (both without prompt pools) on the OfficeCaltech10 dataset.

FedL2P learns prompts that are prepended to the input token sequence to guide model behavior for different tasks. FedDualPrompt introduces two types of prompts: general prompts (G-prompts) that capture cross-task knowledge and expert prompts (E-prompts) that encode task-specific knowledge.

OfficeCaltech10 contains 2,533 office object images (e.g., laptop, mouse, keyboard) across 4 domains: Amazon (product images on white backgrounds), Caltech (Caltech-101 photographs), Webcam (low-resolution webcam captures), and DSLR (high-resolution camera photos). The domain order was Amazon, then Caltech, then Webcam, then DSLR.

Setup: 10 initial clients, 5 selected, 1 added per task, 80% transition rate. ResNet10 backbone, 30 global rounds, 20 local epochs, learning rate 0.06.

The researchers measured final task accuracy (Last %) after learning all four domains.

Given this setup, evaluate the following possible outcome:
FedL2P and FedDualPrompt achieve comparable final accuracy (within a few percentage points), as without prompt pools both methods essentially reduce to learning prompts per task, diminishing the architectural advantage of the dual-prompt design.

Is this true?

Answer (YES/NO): YES